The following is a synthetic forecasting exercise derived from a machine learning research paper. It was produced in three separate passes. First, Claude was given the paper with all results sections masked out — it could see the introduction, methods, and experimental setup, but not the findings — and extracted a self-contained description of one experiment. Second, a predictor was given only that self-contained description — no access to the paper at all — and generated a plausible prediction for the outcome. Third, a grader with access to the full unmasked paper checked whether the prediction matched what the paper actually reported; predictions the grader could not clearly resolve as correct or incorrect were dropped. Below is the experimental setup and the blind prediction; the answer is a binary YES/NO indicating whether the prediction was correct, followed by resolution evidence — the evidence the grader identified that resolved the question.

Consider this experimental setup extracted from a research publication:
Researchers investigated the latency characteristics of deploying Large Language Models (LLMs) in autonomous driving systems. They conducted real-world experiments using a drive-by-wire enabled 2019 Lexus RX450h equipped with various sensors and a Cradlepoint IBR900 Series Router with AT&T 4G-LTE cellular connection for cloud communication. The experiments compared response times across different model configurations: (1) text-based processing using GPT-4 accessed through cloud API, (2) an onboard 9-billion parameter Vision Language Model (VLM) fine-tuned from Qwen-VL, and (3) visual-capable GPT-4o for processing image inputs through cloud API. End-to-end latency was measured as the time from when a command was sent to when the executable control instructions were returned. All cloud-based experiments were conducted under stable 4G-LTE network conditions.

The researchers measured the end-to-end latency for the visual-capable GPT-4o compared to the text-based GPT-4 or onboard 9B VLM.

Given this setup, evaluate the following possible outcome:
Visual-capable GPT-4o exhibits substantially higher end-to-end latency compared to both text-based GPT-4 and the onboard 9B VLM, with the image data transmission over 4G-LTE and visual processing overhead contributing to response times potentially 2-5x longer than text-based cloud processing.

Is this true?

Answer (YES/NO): YES